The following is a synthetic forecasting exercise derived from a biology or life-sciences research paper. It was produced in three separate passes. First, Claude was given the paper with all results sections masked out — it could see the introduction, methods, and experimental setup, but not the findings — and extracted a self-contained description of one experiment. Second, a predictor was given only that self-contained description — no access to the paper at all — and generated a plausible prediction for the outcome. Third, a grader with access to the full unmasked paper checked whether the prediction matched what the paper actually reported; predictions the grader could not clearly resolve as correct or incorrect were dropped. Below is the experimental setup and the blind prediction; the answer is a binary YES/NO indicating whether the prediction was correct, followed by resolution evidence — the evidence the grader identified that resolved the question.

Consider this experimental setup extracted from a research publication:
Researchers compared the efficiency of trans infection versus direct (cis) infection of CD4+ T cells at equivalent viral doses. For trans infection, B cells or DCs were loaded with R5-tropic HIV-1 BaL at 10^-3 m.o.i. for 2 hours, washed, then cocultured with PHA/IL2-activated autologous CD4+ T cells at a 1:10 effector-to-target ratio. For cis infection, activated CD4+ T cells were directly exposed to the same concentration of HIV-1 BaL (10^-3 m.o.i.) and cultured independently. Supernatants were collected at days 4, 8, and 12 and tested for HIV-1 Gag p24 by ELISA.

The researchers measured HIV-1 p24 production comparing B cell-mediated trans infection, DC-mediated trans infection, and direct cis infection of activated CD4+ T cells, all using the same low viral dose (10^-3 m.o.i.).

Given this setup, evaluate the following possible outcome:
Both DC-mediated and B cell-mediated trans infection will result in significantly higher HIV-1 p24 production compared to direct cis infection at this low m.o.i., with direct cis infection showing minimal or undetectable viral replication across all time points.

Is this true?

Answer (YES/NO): YES